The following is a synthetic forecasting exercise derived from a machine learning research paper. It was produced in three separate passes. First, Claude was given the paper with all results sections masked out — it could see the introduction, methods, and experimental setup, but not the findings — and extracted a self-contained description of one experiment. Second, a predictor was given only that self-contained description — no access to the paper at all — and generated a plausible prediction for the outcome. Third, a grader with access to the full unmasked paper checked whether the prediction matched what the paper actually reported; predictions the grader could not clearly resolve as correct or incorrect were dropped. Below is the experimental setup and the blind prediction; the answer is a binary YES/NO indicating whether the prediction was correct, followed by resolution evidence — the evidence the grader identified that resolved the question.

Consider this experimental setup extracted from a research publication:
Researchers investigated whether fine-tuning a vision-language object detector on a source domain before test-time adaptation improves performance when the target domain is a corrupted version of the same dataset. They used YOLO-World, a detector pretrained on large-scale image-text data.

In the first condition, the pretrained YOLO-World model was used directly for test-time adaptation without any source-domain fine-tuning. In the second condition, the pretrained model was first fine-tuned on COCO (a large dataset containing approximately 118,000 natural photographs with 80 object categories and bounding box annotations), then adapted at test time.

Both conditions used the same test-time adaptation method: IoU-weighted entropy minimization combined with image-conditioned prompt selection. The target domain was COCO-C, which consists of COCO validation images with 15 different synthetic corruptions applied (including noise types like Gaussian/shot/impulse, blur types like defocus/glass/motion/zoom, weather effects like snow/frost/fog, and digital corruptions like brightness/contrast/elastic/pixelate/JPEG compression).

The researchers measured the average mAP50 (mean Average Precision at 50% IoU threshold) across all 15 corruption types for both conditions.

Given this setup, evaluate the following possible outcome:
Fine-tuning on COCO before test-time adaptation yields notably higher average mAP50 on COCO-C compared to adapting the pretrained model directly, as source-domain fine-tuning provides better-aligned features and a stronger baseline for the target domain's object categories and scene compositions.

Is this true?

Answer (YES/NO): YES